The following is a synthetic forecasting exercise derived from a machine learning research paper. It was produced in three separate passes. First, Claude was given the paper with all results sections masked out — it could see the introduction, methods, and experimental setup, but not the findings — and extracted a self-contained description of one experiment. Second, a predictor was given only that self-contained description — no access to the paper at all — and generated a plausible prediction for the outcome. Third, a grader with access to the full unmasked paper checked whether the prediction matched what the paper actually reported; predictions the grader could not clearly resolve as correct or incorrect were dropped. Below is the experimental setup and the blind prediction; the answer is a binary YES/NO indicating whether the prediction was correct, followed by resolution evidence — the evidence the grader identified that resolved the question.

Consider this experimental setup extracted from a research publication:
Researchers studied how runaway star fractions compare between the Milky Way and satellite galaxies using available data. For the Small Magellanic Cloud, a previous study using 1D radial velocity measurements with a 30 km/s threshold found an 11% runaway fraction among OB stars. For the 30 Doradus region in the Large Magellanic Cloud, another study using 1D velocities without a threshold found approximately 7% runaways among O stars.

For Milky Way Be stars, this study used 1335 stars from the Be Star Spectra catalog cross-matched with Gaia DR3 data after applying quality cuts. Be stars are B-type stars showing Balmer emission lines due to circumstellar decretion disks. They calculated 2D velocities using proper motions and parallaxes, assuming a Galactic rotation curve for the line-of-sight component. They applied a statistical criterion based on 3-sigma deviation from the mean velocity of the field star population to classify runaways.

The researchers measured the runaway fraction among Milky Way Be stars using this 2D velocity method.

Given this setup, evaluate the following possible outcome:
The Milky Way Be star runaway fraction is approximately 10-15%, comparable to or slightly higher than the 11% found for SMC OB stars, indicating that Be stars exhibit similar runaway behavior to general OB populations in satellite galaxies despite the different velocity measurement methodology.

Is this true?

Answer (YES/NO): NO